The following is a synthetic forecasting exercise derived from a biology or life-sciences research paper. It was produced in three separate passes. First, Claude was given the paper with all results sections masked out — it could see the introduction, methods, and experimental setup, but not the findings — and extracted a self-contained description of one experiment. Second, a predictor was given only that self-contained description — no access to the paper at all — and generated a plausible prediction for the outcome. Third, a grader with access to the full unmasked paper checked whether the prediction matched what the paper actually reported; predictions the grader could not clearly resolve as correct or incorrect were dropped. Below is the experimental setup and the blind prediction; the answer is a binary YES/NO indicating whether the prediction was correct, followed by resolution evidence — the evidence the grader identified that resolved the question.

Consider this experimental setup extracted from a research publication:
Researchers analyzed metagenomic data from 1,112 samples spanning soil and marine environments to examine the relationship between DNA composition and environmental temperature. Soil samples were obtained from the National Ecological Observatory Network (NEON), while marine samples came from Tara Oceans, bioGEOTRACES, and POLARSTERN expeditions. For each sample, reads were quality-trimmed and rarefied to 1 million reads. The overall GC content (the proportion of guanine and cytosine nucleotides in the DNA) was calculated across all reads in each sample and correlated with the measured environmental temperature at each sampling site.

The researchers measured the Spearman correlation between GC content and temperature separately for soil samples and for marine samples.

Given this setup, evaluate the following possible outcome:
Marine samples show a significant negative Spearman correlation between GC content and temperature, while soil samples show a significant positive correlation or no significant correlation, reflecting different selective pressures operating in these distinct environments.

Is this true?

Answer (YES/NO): YES